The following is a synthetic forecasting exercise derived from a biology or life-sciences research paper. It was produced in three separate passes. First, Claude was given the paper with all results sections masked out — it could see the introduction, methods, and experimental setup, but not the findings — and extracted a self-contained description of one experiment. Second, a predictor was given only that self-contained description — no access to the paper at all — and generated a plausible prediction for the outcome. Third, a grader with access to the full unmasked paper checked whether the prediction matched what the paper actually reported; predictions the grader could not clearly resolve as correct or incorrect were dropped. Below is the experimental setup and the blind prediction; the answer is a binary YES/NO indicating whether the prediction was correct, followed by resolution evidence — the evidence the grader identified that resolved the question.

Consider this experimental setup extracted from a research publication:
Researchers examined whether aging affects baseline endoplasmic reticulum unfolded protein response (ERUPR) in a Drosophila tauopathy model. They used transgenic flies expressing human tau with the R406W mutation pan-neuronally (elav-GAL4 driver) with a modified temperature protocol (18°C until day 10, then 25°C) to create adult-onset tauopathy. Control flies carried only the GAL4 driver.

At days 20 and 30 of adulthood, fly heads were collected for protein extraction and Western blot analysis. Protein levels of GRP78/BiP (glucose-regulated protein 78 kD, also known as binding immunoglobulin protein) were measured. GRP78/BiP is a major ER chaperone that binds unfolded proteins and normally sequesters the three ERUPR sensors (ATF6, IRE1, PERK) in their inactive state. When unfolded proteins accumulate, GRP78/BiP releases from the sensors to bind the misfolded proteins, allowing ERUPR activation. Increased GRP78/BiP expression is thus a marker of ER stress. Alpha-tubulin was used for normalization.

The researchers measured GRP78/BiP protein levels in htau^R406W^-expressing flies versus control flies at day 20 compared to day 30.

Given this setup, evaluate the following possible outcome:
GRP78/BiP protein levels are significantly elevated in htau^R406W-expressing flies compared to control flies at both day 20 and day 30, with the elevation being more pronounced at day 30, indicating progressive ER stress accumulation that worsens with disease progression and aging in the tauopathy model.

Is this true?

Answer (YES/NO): NO